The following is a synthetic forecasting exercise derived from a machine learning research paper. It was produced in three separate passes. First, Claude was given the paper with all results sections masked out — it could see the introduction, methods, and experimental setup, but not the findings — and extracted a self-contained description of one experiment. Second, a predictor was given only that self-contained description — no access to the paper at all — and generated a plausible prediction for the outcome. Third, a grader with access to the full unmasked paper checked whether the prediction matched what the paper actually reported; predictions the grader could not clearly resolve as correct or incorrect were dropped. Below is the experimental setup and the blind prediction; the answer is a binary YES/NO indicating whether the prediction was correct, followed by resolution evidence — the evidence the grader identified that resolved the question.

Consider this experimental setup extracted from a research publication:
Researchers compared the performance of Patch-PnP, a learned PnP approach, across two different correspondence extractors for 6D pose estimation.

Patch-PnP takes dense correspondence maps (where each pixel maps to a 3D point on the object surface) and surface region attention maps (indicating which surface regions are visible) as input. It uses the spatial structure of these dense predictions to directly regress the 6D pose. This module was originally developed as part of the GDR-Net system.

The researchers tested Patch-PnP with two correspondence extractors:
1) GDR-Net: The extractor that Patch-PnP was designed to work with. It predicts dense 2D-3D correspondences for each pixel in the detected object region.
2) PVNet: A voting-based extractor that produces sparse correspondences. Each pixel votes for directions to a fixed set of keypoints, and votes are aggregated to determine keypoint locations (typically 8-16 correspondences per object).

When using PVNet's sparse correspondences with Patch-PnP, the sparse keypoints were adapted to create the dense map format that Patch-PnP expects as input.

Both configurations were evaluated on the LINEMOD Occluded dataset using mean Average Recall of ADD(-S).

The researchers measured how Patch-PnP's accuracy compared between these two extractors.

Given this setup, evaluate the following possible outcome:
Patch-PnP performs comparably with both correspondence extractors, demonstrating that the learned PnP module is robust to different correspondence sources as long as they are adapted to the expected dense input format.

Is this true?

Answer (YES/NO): NO